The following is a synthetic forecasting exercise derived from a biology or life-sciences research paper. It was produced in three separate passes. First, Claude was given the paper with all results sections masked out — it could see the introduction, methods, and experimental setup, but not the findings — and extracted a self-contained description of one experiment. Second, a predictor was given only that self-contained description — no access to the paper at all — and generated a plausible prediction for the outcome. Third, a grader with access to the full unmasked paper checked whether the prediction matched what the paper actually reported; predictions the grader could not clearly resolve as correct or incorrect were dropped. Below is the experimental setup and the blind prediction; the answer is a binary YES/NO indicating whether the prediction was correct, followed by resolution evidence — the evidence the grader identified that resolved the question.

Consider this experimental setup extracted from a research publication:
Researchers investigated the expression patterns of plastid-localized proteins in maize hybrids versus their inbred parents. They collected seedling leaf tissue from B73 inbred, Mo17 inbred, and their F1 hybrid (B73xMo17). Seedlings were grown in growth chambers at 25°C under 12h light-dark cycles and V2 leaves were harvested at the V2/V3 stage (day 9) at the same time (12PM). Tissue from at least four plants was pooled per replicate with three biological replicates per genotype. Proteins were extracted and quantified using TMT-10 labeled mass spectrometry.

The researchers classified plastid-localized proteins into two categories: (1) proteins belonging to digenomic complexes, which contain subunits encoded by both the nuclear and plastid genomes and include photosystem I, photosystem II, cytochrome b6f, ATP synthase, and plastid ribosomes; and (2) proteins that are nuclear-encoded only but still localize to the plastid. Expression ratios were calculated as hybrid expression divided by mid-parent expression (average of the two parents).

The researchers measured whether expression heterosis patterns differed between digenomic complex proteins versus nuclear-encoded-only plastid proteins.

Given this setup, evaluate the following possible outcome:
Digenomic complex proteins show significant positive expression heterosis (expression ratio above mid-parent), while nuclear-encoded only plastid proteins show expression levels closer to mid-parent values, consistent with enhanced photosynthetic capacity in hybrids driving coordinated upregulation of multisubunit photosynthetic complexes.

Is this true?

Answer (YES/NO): YES